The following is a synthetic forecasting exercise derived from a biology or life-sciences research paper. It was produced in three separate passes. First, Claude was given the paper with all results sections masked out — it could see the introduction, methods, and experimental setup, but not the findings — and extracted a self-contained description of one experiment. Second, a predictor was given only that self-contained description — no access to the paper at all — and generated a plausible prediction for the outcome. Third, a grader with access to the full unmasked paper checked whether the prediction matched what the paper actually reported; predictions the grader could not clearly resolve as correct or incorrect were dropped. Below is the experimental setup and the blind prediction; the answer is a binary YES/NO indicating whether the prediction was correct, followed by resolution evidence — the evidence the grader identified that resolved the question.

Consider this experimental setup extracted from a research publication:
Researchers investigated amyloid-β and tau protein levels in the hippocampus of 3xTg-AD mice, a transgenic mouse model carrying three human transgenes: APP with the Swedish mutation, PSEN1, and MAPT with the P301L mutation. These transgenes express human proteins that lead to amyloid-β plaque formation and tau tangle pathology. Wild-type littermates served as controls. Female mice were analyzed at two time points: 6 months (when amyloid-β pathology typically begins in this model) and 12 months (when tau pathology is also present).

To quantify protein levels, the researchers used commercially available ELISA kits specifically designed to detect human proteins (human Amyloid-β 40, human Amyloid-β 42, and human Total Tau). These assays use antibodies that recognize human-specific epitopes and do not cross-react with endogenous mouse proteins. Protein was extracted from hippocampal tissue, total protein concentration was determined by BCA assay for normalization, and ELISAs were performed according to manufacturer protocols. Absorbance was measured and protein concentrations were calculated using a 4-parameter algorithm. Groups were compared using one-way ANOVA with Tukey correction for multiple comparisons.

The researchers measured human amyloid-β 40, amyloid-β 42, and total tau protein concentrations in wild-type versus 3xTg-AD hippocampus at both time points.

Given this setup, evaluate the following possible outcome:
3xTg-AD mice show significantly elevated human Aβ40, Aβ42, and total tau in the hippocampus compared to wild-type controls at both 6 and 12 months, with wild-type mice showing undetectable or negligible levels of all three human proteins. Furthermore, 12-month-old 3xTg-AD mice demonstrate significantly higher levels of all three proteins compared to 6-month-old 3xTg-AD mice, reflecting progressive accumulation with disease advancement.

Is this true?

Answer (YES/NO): NO